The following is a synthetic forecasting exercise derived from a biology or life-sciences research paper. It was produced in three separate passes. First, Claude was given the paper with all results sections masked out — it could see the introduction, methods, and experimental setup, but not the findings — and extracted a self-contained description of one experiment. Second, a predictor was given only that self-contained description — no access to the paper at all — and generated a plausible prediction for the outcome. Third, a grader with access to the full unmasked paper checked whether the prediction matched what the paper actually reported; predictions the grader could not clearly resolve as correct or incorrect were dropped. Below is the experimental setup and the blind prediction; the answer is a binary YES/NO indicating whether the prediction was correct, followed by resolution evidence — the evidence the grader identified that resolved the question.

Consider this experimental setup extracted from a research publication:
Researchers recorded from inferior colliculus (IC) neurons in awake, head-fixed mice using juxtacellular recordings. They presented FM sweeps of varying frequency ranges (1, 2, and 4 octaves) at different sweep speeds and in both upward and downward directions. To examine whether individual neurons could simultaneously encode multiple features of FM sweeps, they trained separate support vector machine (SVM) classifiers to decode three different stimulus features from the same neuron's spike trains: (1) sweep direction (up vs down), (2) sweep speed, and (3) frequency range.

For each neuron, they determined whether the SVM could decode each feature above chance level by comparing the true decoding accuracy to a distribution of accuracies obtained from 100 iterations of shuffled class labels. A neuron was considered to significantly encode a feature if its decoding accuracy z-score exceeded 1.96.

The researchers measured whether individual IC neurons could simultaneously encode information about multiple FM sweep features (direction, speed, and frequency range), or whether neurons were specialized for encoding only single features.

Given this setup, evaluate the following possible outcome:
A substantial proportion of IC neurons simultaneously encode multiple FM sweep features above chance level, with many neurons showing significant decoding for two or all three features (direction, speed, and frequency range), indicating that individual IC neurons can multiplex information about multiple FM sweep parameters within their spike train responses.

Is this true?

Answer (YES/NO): YES